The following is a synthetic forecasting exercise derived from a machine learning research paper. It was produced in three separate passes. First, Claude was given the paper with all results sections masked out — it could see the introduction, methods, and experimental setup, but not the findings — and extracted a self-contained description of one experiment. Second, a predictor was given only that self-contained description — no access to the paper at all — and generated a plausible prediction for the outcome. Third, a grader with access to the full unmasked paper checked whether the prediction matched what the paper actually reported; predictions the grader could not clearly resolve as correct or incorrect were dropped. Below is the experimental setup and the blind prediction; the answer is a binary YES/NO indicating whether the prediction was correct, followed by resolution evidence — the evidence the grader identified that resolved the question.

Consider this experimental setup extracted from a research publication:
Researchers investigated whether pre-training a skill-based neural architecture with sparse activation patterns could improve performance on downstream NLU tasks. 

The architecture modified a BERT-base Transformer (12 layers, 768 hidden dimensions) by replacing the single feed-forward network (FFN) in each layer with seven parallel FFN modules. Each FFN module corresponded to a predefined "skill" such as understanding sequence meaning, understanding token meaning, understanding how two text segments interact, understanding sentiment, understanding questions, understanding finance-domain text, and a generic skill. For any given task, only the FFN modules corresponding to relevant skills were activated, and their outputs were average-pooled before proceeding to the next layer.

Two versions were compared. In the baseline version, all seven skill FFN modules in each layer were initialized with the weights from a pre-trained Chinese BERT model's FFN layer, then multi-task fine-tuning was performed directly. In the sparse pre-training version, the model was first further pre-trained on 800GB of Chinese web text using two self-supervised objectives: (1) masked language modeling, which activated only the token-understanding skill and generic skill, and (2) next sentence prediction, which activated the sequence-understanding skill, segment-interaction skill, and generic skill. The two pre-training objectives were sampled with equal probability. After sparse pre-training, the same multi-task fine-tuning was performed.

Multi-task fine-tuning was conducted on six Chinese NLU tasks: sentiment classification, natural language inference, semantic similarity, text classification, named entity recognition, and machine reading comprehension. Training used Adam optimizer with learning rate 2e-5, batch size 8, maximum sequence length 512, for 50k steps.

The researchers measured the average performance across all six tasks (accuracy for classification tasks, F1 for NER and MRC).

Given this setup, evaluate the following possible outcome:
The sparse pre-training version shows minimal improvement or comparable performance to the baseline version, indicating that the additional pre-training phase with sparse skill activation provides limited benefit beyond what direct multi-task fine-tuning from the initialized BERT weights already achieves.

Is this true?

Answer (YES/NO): NO